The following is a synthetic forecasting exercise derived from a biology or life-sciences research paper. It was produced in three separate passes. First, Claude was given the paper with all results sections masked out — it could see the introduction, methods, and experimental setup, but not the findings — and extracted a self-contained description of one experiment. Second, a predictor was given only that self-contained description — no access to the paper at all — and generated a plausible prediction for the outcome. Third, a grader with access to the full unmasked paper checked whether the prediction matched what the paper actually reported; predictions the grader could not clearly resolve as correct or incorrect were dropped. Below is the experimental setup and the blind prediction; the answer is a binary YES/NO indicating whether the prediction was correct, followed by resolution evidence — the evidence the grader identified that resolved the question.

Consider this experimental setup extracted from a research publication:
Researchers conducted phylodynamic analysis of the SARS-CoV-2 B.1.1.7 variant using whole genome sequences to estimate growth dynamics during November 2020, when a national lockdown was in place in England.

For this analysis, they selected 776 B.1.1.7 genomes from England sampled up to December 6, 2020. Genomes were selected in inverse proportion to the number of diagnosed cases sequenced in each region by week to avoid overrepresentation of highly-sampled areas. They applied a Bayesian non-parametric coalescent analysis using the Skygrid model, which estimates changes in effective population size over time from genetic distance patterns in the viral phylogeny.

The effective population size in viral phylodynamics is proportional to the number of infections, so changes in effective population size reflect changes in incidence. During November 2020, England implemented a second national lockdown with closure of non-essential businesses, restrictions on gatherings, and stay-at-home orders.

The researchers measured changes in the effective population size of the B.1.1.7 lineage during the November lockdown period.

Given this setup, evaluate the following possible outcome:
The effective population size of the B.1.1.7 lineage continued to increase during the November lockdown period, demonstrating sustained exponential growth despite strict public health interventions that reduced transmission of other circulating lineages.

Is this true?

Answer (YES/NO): NO